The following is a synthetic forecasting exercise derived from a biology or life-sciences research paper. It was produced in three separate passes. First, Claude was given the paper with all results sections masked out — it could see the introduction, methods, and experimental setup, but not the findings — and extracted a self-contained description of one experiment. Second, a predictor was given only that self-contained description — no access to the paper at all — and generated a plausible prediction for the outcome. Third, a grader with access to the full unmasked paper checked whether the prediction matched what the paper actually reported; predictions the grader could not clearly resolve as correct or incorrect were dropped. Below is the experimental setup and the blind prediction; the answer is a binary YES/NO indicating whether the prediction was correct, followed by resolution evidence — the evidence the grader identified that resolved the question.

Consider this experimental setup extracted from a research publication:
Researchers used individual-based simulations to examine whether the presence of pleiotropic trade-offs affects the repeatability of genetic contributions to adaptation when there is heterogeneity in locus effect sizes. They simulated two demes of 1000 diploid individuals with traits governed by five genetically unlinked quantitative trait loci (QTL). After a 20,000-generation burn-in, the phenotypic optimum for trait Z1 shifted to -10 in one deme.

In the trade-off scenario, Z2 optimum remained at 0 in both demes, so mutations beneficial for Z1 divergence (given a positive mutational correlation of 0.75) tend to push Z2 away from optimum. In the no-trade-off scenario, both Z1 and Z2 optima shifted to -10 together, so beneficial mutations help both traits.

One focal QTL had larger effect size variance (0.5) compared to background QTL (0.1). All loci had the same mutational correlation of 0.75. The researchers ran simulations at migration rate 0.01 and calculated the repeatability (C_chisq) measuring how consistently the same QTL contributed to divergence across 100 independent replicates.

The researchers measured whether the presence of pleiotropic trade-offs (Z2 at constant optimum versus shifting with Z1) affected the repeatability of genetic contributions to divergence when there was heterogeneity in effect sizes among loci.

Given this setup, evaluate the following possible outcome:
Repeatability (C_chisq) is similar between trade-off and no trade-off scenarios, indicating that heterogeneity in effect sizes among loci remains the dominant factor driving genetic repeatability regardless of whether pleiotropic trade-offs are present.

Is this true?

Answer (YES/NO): YES